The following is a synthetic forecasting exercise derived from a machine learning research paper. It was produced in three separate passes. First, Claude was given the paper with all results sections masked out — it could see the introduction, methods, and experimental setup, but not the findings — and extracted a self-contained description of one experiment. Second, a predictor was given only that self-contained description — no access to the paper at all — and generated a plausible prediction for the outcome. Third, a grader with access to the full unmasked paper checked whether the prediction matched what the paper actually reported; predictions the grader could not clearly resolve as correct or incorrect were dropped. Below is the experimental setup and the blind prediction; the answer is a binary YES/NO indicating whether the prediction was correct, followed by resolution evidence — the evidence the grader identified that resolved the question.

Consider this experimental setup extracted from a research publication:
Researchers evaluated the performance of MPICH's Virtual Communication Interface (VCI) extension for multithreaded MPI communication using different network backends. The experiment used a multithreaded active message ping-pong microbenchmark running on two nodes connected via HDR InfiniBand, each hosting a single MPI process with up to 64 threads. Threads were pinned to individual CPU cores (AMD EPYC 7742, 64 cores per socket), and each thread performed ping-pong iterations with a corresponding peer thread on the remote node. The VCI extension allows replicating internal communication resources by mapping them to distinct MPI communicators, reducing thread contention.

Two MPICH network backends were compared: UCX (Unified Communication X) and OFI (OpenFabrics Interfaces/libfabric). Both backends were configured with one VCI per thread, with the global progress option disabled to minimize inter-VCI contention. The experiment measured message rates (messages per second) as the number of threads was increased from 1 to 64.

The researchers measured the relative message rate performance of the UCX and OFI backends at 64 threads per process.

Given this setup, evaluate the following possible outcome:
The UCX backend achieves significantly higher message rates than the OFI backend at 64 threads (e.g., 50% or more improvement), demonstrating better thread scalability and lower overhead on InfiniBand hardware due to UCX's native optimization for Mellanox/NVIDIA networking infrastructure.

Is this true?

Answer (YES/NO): NO